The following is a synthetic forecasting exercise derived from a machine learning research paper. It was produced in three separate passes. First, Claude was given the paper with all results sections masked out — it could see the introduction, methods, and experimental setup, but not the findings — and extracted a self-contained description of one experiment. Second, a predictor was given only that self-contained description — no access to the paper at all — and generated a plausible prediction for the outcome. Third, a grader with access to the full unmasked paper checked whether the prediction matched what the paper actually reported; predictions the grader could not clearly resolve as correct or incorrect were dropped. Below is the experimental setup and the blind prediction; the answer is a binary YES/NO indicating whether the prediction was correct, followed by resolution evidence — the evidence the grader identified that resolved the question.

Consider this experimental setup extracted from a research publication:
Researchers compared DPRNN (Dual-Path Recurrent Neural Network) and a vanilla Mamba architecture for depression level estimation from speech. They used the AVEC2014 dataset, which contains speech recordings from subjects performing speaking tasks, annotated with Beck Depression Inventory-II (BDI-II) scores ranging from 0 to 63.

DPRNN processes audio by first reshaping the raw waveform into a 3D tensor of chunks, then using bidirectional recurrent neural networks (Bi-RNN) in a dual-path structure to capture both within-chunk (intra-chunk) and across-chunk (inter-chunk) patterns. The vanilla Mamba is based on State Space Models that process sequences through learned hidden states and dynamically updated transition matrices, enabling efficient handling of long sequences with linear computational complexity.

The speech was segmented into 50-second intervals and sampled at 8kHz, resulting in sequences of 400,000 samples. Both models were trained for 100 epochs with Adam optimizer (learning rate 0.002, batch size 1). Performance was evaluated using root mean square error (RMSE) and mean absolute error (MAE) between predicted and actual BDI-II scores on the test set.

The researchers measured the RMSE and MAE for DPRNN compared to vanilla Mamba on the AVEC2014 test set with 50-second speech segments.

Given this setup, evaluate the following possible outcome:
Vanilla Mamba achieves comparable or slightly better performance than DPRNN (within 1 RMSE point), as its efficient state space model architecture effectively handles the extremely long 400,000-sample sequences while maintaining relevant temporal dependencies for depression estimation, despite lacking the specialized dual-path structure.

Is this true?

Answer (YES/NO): NO